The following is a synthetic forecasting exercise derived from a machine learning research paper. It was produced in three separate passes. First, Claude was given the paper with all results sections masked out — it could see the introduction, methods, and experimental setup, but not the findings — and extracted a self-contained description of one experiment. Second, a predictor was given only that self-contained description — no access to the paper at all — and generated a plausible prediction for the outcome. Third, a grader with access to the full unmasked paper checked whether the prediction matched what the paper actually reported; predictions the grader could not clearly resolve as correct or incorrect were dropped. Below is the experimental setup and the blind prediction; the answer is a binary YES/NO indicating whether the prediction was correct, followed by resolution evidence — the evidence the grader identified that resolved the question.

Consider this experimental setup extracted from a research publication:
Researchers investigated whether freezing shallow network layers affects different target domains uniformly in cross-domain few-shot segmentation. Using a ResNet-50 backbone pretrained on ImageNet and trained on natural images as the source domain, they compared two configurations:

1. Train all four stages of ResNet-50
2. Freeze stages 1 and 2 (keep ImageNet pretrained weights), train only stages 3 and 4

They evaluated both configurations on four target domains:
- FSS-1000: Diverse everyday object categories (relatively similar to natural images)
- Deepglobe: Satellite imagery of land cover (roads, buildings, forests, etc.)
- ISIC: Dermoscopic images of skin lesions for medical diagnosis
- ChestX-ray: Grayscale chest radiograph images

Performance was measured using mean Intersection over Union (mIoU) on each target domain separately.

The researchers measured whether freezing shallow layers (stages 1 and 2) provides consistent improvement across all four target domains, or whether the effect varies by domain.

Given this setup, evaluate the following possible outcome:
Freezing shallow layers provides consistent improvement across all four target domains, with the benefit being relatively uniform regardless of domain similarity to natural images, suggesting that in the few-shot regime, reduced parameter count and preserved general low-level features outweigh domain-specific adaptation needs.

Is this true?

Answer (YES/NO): NO